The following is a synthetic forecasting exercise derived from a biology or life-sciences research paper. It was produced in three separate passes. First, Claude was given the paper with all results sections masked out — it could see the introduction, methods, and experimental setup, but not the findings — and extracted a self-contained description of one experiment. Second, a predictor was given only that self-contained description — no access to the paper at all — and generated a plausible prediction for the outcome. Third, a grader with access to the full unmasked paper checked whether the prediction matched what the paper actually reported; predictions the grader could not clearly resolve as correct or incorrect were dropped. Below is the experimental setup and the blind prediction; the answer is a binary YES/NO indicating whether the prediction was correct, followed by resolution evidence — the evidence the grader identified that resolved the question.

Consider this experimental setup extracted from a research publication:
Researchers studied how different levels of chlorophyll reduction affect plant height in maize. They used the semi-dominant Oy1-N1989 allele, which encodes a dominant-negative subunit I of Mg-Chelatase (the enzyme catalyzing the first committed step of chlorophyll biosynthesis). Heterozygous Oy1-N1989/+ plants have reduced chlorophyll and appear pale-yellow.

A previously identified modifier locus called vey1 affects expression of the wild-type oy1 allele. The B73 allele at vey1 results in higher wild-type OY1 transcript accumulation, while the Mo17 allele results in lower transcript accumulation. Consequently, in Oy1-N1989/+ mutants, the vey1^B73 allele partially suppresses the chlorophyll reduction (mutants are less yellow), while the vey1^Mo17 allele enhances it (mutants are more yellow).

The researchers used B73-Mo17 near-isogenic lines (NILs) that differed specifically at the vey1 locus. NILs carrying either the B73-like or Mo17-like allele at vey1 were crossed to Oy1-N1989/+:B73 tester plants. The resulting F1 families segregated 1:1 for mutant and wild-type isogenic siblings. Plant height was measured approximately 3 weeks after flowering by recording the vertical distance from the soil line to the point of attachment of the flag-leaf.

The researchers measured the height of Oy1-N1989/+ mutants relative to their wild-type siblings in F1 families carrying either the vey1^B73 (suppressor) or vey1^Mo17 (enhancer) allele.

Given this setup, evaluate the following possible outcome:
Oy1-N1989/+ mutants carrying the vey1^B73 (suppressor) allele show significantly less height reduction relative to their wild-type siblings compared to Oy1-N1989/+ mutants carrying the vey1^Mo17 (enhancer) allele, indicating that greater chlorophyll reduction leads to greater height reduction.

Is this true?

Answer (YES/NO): NO